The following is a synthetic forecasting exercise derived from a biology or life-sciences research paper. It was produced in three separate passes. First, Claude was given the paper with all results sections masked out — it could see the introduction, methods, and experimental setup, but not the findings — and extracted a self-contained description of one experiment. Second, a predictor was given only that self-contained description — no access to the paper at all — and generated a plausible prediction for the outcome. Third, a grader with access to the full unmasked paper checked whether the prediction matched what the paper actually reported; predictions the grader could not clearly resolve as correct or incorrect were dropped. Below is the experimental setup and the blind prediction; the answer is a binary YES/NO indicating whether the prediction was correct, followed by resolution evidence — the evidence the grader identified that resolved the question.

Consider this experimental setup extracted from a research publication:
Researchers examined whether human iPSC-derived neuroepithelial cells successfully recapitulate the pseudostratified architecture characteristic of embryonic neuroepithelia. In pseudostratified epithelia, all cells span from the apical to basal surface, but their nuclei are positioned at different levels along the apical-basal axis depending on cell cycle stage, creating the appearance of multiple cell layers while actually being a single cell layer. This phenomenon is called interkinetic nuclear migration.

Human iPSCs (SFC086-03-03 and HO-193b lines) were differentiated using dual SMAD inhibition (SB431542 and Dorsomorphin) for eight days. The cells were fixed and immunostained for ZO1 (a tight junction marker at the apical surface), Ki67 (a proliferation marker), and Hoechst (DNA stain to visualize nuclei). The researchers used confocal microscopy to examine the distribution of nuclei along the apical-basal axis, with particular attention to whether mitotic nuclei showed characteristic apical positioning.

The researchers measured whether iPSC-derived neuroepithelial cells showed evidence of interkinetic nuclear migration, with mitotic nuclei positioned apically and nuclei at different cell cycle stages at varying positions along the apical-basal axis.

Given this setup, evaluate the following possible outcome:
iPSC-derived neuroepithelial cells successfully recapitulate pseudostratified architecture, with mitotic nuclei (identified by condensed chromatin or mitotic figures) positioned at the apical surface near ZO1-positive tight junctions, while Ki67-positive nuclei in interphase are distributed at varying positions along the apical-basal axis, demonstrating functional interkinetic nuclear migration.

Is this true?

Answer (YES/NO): YES